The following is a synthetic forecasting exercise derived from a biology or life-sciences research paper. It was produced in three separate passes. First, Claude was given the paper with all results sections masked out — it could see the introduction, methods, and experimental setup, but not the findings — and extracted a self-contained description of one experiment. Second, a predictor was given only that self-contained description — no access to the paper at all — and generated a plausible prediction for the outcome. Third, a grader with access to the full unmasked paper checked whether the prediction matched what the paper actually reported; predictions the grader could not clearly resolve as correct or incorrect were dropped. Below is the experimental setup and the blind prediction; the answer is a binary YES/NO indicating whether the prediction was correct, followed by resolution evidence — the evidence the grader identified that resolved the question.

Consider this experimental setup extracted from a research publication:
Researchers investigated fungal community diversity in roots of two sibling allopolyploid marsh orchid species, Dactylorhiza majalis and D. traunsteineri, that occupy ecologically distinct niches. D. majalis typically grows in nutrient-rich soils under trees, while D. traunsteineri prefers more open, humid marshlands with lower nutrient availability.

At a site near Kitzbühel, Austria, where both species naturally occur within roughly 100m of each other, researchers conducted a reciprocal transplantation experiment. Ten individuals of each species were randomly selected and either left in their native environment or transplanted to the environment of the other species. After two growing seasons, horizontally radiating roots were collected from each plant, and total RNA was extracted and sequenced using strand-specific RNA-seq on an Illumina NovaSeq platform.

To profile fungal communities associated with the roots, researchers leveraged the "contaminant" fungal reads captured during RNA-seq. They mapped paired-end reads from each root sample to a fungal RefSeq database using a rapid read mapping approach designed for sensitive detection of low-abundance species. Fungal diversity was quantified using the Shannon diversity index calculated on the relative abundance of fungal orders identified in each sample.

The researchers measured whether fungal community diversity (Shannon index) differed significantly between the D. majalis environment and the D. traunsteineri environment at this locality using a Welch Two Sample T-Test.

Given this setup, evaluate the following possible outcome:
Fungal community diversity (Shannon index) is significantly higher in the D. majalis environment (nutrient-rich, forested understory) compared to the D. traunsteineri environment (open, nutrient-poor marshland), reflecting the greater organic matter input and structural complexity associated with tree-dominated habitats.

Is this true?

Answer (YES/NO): NO